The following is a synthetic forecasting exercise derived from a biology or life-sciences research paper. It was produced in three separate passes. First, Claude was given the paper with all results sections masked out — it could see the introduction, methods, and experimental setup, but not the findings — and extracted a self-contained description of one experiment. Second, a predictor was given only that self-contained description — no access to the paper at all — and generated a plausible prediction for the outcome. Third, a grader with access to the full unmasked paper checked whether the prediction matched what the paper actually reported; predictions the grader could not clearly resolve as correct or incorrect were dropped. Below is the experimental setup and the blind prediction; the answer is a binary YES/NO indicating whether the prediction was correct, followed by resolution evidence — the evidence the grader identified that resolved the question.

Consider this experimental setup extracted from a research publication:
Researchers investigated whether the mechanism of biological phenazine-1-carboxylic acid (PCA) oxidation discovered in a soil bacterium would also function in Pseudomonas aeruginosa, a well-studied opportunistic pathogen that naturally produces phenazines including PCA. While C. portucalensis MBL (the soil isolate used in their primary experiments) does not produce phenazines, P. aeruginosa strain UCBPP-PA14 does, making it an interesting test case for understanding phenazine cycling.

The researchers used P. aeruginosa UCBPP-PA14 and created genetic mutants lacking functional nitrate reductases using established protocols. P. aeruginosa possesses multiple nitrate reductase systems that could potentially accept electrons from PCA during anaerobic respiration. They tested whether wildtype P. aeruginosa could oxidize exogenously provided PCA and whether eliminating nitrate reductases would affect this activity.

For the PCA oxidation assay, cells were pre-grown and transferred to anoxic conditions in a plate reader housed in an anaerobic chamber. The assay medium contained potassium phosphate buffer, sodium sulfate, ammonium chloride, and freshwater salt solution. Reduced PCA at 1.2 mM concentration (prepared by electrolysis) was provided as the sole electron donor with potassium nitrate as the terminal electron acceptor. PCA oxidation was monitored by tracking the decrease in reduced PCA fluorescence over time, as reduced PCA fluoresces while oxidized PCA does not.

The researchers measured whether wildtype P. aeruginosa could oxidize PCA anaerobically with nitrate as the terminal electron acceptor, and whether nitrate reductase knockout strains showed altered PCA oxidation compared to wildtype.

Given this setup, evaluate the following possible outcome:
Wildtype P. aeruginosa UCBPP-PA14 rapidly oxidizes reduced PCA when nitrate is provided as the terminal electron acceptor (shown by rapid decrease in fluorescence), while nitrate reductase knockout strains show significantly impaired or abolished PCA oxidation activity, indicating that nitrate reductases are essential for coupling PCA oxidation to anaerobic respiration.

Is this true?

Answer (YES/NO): NO